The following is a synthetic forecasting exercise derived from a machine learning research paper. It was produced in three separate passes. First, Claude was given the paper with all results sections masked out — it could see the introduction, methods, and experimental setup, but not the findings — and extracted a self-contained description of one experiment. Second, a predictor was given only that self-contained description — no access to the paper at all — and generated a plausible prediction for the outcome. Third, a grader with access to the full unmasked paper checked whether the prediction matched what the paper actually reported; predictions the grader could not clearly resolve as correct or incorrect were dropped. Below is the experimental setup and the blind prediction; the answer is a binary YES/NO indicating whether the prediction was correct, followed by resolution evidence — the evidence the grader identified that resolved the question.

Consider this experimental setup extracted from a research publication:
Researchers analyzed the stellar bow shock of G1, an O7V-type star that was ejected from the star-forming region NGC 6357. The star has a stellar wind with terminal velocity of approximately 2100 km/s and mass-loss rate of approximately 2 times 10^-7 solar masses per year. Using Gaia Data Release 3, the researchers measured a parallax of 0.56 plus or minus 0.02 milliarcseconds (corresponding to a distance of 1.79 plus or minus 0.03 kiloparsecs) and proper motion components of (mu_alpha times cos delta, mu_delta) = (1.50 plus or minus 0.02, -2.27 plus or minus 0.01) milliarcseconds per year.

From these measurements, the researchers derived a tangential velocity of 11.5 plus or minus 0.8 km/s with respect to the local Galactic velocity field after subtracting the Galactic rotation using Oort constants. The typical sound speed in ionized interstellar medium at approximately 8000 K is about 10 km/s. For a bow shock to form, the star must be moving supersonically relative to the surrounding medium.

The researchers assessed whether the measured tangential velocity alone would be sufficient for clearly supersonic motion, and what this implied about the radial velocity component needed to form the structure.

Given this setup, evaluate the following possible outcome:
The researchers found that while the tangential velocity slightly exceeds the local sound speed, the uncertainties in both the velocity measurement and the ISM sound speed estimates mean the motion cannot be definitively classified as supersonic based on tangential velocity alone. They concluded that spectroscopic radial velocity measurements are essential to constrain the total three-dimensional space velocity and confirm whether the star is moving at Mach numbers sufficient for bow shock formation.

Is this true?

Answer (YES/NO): NO